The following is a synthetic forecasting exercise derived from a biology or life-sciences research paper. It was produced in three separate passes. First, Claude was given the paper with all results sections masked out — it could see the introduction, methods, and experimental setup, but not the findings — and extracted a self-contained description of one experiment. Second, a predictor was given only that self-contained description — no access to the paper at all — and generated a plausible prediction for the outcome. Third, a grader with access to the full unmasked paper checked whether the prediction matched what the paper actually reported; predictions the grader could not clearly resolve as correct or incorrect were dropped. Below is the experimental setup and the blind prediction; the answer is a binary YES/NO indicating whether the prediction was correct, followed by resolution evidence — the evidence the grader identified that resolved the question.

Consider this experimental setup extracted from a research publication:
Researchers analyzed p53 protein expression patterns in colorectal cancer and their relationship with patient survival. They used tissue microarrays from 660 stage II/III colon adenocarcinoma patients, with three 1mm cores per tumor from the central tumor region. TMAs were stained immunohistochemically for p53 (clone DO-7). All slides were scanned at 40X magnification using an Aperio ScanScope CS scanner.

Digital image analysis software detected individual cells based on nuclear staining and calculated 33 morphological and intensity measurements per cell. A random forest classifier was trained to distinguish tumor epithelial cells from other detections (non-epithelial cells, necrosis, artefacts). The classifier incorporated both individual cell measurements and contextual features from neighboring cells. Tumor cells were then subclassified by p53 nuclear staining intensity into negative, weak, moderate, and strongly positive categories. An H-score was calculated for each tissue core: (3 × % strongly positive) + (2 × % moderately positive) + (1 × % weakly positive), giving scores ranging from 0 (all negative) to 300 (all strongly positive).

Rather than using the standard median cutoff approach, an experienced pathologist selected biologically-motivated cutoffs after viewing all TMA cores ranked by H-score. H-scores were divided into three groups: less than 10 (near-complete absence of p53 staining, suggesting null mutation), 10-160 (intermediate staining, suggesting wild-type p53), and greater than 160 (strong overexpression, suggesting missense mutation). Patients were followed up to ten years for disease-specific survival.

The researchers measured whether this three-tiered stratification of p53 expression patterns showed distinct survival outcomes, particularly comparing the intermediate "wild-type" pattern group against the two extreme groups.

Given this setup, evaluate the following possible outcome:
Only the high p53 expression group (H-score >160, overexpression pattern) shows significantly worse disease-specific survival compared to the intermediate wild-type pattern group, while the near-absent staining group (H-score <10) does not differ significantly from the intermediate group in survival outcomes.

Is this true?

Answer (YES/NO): NO